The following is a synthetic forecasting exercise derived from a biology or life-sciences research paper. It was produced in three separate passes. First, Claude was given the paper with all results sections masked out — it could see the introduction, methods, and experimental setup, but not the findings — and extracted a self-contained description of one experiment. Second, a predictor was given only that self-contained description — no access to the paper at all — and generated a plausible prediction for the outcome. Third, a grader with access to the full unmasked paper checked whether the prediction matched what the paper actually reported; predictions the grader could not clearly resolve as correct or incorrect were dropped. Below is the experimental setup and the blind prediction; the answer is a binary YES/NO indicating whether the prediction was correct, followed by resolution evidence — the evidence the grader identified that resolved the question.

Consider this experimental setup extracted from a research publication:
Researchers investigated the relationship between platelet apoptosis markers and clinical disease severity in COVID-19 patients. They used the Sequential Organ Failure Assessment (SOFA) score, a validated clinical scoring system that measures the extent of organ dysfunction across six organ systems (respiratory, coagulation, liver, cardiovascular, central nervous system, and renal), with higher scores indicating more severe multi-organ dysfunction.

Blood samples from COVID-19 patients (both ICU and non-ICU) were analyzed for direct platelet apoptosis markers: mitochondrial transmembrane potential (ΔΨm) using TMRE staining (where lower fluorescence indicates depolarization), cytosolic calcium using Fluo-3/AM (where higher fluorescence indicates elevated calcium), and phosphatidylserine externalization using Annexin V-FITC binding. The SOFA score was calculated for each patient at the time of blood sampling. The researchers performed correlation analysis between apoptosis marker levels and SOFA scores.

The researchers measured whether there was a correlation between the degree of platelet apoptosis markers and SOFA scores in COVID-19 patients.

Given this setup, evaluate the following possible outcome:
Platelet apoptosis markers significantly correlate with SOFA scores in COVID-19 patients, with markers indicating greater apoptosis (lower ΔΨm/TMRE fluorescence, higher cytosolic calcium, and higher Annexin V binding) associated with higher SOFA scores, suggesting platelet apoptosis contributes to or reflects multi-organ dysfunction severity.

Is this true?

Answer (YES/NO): YES